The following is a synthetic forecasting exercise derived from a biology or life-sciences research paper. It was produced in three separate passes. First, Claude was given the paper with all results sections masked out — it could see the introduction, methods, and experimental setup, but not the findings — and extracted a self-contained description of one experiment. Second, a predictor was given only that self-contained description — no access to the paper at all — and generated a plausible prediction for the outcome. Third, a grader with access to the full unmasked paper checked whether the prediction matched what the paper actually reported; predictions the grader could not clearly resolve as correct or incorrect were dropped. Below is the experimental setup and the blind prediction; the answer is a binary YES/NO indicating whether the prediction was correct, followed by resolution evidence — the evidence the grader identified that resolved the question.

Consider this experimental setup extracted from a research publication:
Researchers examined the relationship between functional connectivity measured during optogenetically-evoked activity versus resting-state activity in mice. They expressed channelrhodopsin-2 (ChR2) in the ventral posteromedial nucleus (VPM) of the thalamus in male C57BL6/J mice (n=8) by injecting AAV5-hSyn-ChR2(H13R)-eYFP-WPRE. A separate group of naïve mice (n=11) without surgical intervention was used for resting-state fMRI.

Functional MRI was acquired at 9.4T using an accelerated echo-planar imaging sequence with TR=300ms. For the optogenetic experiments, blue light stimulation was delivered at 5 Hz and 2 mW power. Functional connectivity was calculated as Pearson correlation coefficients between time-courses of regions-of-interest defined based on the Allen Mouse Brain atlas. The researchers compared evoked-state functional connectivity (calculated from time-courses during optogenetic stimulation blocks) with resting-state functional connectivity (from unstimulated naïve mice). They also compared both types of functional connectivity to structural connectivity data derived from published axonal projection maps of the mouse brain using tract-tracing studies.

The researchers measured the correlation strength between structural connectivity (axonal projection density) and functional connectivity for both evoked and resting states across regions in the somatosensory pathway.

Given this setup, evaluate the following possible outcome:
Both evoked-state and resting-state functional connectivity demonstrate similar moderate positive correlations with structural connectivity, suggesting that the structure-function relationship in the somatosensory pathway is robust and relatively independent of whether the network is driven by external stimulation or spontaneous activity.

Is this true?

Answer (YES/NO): NO